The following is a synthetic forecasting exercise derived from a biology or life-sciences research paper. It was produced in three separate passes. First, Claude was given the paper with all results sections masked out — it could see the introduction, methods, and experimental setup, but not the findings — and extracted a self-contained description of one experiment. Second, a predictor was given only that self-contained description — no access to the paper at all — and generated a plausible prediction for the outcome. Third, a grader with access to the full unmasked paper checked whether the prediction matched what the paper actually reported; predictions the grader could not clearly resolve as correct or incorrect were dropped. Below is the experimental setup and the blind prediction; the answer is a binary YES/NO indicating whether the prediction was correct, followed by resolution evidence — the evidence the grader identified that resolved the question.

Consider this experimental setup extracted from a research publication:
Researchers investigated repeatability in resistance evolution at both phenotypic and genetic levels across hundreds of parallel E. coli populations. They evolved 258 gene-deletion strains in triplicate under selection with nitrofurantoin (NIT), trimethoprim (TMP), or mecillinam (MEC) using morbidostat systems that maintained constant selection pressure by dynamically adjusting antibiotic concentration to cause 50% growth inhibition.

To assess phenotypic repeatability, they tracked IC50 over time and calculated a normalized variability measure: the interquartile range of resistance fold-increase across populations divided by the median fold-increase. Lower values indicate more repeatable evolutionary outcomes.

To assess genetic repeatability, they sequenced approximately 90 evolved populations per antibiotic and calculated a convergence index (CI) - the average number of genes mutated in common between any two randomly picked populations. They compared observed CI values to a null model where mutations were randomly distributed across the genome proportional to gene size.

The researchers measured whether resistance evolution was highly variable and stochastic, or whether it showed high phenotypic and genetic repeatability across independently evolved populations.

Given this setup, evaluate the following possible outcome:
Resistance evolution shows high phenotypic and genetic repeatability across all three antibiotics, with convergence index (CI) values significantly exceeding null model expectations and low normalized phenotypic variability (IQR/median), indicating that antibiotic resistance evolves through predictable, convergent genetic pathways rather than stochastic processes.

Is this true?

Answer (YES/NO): YES